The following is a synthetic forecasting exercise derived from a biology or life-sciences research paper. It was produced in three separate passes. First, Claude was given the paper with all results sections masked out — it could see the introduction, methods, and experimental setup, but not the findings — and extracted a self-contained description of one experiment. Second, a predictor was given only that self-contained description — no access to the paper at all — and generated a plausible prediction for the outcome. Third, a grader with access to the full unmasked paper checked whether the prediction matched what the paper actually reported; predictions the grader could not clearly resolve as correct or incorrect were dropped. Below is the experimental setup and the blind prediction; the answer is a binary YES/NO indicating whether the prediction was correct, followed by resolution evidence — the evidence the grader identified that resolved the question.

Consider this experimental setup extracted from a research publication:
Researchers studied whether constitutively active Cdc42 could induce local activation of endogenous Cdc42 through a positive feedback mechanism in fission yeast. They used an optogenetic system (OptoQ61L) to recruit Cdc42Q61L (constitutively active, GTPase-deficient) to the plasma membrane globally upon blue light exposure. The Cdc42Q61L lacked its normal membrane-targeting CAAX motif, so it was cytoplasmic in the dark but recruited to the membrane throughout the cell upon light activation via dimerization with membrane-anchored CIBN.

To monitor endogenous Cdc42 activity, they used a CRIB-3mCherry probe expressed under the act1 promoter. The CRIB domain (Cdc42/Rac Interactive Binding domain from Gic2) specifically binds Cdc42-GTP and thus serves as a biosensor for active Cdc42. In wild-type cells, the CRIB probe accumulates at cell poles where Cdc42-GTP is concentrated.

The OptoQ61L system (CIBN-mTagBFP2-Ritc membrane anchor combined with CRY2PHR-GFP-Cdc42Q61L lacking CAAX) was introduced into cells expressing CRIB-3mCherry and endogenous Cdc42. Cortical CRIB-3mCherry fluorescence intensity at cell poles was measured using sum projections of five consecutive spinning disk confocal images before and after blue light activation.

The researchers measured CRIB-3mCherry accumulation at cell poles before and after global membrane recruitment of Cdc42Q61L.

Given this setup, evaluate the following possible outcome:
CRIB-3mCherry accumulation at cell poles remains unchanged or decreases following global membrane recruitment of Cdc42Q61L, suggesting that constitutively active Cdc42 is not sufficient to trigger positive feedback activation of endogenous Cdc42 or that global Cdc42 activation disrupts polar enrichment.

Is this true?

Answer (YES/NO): YES